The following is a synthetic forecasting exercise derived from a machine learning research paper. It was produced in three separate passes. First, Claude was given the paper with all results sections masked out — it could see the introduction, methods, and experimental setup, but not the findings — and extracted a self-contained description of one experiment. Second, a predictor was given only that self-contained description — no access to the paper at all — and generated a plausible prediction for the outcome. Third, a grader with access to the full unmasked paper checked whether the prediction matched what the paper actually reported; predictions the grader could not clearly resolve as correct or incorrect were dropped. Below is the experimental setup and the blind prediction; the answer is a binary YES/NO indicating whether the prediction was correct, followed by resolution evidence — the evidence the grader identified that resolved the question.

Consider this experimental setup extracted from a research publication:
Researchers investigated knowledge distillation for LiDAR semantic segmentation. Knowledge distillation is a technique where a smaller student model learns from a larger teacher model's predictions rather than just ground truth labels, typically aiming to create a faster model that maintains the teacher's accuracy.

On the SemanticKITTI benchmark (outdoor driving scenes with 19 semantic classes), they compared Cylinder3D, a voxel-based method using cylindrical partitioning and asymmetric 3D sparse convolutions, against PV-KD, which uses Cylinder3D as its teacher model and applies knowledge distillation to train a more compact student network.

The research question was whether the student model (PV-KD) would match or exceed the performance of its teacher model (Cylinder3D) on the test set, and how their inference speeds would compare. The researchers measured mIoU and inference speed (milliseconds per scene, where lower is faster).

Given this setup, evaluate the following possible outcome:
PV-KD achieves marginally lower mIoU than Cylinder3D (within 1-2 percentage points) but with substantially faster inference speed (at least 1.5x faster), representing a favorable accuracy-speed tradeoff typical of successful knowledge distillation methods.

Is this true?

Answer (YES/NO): NO